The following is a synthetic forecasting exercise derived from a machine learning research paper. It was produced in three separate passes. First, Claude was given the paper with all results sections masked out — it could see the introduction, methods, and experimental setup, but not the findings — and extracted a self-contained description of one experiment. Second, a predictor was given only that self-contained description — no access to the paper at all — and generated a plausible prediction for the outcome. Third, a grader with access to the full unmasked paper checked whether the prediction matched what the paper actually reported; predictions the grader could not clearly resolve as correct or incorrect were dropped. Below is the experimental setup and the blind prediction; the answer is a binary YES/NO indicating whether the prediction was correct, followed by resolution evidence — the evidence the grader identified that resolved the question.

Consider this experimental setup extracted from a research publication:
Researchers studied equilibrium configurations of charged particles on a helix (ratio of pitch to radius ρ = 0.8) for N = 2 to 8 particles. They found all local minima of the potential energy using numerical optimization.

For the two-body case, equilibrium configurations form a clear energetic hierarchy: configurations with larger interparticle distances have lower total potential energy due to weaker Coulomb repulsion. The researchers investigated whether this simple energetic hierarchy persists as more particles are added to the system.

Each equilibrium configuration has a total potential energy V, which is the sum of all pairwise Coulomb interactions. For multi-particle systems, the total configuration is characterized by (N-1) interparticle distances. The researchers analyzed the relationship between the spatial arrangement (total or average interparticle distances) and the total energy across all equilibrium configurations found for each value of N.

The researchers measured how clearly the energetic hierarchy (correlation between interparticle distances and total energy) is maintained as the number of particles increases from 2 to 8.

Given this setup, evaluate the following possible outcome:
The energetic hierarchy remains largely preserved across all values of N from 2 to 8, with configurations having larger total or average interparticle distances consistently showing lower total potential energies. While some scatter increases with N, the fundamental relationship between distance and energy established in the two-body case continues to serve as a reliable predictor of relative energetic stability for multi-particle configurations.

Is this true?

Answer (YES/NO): NO